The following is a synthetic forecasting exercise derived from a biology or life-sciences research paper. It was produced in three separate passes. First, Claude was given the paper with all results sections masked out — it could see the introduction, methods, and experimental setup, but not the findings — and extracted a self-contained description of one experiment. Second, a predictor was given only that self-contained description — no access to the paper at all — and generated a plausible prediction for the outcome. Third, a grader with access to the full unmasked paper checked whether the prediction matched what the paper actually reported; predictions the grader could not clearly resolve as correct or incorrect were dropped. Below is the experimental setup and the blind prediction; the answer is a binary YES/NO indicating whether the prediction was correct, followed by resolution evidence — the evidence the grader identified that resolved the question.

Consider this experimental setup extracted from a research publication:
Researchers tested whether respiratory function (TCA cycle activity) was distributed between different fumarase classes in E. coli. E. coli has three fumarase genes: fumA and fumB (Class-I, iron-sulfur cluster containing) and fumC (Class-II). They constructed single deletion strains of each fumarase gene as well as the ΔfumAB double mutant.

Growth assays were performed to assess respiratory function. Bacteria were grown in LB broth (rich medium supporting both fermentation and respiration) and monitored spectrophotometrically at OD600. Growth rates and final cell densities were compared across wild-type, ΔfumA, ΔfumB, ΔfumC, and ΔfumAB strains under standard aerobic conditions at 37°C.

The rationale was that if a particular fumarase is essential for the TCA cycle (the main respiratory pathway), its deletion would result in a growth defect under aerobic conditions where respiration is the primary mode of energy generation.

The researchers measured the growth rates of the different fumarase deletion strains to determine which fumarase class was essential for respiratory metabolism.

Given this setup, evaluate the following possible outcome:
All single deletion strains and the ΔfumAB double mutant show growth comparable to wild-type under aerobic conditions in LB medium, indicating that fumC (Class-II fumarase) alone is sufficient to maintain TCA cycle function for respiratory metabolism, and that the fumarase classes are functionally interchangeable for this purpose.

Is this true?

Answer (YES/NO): NO